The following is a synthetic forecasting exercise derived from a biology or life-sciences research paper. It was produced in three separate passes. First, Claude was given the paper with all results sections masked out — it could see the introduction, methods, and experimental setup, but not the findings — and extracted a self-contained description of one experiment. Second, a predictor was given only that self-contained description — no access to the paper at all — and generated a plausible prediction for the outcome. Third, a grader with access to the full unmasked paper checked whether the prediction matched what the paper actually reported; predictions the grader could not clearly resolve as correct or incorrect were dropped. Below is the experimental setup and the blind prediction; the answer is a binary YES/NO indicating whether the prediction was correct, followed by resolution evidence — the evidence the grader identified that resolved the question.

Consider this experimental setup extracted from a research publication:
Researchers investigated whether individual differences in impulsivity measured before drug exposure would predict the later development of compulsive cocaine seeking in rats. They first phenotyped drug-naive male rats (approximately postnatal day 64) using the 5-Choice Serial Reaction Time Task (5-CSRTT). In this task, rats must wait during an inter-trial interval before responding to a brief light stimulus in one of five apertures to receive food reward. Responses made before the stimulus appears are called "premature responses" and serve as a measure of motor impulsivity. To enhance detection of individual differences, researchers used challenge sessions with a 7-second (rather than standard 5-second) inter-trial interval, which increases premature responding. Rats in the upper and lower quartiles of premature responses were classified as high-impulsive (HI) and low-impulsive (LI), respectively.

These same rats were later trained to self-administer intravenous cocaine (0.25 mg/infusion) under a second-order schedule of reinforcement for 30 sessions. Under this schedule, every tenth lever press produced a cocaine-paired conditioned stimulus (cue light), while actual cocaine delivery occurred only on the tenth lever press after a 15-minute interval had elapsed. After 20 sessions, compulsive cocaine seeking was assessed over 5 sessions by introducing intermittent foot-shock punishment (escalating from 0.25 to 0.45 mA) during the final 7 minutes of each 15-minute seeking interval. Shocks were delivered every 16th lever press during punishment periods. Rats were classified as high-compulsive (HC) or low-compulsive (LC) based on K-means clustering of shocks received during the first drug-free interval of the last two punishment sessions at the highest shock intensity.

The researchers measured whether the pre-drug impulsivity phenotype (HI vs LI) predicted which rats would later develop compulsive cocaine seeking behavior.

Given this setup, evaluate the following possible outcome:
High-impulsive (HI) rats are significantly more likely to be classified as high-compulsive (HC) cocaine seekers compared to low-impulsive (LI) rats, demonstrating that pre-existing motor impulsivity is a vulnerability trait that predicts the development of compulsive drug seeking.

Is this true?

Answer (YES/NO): NO